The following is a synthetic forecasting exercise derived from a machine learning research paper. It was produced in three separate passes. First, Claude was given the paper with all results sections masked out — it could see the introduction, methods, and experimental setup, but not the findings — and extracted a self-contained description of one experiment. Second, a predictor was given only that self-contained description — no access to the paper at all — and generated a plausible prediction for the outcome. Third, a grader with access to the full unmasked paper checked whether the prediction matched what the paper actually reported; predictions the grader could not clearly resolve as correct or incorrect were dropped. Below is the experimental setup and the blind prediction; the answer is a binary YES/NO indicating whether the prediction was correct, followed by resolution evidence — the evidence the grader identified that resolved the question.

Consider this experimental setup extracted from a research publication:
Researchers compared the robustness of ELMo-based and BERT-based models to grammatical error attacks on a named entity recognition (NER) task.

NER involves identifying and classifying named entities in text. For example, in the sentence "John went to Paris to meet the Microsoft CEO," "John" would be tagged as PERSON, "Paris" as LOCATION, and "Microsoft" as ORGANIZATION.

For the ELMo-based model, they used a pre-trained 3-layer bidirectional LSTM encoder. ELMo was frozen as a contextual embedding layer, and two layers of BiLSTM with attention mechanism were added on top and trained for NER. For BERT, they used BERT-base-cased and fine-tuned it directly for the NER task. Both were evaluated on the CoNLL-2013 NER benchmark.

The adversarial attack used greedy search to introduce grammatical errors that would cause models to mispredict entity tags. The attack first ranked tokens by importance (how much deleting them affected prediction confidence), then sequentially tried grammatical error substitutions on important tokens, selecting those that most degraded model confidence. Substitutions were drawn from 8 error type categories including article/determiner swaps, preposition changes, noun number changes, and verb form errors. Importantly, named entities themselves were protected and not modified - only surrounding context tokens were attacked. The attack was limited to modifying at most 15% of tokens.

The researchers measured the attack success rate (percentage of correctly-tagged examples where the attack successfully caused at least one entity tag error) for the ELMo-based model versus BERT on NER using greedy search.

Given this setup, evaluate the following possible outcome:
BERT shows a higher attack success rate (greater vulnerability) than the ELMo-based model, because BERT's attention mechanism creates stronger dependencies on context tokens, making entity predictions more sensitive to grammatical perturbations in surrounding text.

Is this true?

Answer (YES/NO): NO